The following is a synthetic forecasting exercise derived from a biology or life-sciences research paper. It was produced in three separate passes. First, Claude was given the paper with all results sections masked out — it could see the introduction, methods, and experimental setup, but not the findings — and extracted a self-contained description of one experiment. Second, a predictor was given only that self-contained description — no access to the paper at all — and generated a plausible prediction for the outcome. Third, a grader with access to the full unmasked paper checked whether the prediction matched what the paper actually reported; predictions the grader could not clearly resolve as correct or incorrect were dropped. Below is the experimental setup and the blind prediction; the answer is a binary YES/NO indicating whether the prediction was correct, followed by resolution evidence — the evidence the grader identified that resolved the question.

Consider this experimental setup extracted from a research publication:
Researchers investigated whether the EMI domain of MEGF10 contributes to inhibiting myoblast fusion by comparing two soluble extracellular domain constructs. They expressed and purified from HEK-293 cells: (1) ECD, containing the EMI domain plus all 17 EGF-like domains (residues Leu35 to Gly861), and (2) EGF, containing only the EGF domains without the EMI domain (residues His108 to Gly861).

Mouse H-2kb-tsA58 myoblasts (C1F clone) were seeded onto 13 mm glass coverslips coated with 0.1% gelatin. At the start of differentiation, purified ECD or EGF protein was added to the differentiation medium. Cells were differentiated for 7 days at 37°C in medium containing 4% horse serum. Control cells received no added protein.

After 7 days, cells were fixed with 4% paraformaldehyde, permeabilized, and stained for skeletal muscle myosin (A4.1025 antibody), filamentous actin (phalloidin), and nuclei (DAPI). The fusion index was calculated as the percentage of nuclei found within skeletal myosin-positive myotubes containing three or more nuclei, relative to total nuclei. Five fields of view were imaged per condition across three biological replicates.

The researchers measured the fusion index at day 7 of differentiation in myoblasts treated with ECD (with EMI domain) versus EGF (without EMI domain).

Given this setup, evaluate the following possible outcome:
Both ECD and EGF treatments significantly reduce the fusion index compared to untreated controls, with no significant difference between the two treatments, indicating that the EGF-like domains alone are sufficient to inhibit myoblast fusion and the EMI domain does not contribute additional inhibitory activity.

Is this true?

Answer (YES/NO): NO